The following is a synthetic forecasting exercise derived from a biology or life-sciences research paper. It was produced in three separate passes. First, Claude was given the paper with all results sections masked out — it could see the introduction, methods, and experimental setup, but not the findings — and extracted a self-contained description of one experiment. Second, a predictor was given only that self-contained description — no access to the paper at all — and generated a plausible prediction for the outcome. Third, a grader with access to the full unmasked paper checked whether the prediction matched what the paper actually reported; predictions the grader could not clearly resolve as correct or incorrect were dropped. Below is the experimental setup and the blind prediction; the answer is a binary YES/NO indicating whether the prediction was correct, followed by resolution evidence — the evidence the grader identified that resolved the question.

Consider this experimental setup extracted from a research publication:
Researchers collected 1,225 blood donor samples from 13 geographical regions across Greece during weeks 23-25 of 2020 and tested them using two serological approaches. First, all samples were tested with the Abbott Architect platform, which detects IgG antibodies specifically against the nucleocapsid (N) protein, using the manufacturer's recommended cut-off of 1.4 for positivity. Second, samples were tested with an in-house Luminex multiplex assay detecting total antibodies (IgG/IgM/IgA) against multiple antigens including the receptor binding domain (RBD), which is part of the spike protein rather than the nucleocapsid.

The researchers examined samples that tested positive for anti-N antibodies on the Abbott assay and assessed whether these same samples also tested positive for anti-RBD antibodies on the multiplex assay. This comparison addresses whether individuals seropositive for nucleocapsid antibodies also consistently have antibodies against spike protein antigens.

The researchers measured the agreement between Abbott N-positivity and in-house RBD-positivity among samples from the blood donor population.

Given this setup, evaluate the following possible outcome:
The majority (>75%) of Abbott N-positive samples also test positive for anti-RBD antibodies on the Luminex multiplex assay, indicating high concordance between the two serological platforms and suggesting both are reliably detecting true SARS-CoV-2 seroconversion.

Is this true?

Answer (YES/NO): NO